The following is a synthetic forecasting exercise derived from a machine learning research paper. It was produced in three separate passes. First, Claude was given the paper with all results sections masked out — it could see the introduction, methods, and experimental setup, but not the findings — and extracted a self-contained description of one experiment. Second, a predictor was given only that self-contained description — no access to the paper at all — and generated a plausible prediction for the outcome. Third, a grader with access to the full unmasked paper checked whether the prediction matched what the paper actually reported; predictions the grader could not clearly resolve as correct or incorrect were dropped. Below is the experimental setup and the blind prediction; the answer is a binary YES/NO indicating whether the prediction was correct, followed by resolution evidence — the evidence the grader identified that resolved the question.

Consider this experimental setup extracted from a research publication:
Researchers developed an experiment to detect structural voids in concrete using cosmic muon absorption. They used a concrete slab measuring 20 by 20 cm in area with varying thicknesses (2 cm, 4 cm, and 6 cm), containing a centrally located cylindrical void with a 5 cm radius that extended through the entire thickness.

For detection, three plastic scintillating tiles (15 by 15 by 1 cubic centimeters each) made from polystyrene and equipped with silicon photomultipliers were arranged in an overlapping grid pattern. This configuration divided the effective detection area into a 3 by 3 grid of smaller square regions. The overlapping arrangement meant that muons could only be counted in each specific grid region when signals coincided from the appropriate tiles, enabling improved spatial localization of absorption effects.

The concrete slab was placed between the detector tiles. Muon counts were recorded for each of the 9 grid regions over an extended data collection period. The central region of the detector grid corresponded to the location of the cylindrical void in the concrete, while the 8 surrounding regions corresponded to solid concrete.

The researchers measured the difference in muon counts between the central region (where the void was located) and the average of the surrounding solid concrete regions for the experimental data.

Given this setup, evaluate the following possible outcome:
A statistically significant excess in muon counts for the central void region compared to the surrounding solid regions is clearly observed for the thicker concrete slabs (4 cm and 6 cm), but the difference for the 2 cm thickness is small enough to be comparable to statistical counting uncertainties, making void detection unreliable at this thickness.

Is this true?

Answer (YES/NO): NO